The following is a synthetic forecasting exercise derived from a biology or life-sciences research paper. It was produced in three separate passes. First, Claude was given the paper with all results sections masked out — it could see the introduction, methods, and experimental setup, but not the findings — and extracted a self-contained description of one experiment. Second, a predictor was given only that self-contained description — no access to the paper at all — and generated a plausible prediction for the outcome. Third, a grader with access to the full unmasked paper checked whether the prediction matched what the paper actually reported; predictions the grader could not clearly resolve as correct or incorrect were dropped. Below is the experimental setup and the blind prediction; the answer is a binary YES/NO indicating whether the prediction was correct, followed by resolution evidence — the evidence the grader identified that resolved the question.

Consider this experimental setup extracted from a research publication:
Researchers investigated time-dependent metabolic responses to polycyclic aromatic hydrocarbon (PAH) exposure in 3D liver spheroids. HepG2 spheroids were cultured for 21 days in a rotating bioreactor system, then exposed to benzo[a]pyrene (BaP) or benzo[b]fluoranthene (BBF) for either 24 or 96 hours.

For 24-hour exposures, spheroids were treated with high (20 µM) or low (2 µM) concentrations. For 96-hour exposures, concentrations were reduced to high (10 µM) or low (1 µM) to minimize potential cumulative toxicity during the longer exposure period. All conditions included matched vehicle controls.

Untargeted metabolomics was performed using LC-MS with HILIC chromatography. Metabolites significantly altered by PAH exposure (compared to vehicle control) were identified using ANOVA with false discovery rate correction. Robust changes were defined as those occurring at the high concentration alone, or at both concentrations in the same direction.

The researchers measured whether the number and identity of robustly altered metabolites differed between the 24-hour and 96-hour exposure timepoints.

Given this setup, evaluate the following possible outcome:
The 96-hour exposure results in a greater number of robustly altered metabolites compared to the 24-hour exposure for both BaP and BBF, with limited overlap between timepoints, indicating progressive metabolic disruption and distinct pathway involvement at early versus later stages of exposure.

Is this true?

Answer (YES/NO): YES